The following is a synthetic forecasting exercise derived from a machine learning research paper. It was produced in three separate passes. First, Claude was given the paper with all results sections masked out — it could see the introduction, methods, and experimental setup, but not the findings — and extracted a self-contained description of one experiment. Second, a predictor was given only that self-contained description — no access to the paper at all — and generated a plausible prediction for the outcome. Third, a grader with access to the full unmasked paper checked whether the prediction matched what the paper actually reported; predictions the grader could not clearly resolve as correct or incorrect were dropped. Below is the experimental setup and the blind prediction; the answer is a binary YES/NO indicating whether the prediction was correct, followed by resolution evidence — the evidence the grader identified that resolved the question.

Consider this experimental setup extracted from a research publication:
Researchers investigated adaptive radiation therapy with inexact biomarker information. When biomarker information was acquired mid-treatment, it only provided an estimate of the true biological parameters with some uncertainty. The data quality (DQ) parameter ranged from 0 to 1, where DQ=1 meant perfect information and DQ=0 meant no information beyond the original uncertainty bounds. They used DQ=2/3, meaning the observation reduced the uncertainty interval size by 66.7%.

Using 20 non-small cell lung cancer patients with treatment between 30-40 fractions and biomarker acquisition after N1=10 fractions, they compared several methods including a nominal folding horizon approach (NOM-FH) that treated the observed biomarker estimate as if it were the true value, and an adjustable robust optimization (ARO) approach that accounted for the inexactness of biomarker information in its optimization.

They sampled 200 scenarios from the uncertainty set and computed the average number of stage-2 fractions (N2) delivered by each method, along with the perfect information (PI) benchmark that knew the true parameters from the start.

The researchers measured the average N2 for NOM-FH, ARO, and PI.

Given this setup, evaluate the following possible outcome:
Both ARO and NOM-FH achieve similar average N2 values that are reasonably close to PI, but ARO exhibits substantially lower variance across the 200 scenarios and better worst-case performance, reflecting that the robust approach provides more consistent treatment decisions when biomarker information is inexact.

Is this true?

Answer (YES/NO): NO